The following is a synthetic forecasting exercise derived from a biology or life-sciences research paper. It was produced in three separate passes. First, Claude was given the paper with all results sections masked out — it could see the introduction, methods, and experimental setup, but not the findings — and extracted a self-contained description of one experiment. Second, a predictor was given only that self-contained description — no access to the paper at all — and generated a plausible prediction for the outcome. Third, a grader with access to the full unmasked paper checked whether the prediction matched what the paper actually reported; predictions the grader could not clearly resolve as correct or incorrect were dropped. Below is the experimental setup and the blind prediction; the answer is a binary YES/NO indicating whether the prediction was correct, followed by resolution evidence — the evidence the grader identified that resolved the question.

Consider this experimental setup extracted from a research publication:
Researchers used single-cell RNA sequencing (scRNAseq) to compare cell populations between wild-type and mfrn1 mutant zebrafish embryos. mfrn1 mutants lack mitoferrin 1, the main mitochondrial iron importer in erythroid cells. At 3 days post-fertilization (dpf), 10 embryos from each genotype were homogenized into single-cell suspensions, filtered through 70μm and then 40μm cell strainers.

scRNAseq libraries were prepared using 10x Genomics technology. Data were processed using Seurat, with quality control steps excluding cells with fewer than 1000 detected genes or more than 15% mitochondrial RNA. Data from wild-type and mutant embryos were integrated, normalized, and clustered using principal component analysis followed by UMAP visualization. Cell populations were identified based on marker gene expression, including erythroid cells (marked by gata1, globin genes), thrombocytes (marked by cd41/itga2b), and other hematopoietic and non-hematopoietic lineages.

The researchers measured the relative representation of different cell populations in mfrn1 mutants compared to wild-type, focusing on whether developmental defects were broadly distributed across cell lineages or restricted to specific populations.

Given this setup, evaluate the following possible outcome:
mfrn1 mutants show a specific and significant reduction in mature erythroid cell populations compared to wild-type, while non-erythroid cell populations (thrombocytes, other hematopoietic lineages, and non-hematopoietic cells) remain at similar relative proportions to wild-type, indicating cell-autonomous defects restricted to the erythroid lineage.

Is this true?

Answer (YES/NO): YES